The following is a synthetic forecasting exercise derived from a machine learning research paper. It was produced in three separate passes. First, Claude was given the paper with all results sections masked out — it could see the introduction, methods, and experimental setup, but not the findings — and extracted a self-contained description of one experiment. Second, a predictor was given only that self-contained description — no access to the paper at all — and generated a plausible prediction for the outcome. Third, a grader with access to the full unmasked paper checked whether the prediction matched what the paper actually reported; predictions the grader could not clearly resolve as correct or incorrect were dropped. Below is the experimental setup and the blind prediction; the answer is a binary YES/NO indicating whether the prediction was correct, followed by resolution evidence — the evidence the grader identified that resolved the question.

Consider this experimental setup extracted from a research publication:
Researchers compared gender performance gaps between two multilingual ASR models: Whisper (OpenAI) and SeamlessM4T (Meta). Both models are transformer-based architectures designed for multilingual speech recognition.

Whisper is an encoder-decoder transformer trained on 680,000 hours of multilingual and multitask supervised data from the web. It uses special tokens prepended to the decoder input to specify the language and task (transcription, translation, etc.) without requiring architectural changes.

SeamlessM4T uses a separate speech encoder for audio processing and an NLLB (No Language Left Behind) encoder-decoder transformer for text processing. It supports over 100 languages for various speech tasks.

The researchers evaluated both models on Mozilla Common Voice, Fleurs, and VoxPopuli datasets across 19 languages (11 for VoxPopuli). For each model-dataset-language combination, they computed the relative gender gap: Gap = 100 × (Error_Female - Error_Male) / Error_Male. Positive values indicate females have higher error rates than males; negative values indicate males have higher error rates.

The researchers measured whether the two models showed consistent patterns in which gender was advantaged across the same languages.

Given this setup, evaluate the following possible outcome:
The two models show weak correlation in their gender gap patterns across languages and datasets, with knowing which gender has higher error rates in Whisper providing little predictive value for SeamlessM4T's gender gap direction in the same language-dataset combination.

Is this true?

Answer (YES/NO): YES